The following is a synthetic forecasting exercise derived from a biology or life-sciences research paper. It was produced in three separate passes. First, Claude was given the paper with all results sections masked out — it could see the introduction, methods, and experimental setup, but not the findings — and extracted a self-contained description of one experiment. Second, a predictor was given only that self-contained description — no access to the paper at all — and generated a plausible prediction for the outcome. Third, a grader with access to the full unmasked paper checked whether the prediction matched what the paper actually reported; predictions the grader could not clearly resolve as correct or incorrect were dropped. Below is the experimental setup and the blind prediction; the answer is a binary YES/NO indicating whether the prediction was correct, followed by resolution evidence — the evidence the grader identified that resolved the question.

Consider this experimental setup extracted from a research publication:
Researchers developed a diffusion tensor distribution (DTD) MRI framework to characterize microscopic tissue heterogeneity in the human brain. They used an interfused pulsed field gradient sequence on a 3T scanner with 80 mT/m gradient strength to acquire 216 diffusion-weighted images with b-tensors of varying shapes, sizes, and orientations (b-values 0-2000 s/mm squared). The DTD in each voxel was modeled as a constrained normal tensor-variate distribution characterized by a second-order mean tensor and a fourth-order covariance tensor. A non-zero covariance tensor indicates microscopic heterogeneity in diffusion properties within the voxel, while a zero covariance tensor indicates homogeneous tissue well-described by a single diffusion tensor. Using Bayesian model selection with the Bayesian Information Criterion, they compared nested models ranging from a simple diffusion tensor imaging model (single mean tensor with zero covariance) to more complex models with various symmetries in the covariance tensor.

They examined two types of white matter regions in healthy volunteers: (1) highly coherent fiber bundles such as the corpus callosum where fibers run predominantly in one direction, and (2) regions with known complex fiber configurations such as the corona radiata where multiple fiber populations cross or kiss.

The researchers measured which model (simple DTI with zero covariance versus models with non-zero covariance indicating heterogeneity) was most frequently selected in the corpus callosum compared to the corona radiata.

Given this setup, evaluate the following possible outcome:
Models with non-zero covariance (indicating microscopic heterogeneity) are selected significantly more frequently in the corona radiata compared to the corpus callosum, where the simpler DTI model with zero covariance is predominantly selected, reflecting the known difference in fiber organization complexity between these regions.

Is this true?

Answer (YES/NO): YES